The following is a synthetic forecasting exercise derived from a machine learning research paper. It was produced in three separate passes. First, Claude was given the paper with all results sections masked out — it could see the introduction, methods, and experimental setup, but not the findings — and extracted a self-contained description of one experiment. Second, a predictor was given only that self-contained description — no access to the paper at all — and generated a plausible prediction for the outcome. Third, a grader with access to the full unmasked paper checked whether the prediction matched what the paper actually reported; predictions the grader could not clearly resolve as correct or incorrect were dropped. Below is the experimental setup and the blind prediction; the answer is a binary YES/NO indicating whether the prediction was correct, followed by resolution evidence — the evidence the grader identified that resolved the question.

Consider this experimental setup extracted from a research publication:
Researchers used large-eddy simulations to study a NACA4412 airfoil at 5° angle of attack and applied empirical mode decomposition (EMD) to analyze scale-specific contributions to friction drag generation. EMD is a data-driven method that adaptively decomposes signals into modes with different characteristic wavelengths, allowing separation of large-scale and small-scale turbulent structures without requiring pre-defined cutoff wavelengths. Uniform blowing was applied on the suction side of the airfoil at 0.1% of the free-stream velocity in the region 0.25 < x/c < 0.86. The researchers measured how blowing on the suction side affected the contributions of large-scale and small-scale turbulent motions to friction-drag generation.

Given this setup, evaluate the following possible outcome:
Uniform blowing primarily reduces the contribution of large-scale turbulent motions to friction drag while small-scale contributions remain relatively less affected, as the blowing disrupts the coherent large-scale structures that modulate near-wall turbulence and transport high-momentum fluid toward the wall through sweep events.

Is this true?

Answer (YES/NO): NO